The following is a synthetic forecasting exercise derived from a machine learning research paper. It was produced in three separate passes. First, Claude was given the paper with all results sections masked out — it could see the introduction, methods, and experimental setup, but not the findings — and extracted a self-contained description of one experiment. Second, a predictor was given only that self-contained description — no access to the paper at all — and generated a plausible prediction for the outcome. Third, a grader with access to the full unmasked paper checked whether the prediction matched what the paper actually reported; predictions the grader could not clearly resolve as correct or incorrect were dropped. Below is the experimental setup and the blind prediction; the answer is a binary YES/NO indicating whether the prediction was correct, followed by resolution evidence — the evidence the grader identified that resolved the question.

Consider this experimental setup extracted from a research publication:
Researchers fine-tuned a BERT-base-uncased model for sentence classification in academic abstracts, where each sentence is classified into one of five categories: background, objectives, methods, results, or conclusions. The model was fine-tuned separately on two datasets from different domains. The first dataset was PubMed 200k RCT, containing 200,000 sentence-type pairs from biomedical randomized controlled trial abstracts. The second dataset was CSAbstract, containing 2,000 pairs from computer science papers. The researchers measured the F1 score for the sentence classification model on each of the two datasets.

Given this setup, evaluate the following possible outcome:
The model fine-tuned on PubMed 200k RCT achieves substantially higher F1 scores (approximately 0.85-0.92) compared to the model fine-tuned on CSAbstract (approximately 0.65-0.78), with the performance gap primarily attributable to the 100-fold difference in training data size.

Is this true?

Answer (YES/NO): NO